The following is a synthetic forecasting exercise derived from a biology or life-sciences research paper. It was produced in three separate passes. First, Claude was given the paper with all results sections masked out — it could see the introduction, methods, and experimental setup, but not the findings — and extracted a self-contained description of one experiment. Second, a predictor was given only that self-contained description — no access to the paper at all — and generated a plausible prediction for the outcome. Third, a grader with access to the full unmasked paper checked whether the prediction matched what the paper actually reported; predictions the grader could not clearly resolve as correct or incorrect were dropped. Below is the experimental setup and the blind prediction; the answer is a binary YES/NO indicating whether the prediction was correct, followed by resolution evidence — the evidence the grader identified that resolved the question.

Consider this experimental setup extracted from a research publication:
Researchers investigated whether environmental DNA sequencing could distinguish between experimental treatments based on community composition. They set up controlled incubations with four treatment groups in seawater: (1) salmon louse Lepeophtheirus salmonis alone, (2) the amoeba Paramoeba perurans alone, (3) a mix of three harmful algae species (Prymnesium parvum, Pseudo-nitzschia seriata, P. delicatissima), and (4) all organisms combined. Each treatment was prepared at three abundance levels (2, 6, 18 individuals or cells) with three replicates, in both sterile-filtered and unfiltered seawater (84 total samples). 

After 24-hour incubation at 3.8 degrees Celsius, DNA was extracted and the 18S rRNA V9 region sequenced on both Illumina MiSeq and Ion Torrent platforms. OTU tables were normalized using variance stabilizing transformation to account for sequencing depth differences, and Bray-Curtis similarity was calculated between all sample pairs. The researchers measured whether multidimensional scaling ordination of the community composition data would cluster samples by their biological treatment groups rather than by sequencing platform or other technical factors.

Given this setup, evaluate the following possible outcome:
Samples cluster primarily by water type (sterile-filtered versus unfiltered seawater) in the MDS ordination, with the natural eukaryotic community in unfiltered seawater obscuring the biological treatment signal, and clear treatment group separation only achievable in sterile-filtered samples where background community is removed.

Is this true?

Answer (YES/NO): NO